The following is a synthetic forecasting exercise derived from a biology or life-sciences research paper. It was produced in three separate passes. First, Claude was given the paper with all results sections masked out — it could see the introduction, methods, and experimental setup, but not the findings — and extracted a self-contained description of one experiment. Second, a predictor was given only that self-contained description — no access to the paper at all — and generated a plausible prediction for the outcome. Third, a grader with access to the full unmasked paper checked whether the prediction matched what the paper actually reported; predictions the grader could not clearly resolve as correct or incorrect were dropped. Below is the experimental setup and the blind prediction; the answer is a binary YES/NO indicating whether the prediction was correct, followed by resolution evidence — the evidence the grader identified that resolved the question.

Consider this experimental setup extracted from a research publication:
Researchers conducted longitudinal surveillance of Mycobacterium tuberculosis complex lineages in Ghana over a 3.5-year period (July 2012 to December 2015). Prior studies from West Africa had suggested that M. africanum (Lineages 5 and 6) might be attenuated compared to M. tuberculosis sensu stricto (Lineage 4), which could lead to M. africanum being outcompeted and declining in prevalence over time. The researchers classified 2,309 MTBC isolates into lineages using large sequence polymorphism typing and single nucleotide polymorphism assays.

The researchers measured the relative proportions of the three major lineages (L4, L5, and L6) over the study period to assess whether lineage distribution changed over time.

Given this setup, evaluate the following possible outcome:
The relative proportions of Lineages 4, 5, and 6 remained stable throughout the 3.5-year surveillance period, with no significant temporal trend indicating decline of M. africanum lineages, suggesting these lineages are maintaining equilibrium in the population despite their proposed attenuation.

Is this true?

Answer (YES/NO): YES